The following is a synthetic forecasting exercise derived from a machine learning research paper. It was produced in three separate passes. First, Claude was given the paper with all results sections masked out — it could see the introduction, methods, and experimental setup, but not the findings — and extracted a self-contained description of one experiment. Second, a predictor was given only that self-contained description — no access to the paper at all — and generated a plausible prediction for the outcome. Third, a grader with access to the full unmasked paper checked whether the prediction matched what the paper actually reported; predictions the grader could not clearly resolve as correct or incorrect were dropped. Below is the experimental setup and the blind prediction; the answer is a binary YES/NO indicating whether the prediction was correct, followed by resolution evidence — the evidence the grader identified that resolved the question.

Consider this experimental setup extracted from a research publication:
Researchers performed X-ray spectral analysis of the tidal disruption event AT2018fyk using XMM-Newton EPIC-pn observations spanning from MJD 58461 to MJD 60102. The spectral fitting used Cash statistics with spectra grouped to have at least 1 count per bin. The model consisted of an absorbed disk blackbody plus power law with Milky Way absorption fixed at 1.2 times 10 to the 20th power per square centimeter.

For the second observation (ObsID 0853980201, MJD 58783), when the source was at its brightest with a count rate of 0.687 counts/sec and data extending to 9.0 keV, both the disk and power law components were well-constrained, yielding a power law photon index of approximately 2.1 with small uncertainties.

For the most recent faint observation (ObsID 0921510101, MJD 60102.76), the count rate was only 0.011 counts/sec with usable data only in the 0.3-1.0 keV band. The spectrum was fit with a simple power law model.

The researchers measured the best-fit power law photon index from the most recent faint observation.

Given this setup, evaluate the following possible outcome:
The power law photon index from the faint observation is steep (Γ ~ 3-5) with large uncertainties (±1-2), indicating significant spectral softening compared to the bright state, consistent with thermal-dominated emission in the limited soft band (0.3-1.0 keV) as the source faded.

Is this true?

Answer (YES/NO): NO